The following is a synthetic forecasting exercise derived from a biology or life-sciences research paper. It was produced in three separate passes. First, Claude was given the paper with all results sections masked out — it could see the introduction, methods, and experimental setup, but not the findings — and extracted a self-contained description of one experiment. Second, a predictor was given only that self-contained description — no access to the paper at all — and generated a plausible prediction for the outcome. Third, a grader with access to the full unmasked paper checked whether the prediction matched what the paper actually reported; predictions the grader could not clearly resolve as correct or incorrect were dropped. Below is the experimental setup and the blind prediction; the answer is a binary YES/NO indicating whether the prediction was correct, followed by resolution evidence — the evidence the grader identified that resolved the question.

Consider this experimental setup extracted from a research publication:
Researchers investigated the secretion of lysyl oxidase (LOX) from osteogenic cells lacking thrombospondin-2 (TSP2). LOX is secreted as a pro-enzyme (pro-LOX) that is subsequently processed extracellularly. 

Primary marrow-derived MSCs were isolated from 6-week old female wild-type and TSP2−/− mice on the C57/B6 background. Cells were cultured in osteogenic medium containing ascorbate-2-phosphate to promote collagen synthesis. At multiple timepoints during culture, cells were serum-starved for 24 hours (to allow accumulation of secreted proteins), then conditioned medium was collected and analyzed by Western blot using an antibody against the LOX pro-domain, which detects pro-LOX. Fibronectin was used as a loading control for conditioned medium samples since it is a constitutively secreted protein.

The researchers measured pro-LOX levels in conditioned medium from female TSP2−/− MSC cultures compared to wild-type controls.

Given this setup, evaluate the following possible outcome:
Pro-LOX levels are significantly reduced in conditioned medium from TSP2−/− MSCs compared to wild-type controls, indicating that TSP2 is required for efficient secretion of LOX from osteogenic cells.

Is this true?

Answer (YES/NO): NO